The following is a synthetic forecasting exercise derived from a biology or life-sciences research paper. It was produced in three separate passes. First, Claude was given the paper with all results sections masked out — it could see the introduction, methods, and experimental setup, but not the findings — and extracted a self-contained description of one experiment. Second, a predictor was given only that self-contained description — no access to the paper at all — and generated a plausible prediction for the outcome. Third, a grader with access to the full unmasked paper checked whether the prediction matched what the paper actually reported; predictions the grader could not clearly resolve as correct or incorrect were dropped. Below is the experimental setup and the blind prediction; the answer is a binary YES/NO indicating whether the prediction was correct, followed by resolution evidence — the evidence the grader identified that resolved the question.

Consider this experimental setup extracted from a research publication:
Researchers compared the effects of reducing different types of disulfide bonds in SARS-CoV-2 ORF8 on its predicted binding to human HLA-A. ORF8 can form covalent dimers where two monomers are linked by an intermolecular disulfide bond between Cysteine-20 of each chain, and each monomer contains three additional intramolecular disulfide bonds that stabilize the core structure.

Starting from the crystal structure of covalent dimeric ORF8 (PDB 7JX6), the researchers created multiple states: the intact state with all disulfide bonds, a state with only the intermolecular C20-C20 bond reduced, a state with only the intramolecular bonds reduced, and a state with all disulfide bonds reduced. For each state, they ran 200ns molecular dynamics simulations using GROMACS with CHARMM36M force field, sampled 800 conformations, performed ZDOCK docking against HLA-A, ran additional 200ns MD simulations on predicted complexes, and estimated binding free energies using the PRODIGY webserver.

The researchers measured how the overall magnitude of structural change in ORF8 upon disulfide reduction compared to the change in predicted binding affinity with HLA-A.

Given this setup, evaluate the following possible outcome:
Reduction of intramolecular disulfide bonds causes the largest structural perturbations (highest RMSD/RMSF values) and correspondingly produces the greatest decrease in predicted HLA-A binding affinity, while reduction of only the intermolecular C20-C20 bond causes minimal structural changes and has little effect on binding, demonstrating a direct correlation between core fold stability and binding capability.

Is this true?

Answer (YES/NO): NO